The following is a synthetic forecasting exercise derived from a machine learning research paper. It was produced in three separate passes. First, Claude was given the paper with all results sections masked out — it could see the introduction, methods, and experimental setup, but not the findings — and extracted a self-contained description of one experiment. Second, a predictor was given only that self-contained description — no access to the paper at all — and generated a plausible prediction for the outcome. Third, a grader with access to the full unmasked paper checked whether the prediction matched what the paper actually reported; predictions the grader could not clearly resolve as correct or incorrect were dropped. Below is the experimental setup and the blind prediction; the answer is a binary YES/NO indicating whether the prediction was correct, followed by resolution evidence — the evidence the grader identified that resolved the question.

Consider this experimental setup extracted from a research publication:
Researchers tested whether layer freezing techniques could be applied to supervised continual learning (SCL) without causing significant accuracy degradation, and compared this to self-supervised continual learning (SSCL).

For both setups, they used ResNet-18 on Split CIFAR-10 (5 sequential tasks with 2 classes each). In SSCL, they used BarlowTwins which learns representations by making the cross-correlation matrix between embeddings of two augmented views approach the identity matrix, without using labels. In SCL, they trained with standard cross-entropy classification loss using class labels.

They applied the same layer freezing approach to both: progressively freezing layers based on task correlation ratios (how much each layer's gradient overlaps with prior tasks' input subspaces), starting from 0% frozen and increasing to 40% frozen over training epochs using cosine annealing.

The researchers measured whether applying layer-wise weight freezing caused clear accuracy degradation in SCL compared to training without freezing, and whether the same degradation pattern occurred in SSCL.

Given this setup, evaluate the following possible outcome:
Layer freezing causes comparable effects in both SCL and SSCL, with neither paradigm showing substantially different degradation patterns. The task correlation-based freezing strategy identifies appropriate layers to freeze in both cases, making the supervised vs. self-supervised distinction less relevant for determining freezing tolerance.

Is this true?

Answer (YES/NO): NO